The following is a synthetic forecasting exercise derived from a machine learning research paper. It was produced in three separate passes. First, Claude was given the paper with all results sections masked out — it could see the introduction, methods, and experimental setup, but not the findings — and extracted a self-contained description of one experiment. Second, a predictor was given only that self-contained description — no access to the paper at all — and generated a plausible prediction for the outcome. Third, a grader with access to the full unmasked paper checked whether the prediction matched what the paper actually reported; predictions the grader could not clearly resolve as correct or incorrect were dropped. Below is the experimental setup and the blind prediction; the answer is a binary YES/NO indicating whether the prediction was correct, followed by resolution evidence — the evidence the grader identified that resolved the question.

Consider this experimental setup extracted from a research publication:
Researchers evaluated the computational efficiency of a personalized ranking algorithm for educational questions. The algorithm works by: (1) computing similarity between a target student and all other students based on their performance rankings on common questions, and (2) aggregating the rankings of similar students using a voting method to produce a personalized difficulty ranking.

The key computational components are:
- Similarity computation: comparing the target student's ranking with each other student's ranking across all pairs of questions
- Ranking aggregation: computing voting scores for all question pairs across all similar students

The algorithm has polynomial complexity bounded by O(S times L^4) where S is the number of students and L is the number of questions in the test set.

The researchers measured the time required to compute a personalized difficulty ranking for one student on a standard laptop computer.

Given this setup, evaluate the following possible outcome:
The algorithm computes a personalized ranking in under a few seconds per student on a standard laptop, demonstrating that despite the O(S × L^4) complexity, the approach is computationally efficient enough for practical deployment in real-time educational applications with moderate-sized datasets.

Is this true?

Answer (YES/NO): YES